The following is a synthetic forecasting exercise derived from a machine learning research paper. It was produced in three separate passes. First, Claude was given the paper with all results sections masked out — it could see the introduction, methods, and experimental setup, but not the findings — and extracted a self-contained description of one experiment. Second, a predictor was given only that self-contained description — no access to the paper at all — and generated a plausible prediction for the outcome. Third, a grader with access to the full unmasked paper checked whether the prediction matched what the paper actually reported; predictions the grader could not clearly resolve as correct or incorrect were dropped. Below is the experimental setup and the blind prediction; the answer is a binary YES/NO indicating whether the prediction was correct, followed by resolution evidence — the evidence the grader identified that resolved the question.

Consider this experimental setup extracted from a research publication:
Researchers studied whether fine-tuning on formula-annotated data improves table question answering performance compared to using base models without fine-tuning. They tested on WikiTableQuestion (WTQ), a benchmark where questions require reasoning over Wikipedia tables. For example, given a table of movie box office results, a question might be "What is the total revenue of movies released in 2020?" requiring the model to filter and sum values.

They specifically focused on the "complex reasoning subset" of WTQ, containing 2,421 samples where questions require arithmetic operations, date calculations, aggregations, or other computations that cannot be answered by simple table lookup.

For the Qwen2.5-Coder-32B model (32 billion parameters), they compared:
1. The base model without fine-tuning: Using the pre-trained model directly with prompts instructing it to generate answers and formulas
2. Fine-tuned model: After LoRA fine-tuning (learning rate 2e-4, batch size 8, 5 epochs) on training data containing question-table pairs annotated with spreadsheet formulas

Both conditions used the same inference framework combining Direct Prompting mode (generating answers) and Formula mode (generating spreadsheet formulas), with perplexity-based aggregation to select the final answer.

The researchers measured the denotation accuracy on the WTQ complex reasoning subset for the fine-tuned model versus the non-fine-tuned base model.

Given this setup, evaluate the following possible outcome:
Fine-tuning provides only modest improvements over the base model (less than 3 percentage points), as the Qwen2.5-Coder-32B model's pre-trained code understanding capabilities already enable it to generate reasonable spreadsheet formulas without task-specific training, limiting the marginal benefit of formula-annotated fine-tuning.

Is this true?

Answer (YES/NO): NO